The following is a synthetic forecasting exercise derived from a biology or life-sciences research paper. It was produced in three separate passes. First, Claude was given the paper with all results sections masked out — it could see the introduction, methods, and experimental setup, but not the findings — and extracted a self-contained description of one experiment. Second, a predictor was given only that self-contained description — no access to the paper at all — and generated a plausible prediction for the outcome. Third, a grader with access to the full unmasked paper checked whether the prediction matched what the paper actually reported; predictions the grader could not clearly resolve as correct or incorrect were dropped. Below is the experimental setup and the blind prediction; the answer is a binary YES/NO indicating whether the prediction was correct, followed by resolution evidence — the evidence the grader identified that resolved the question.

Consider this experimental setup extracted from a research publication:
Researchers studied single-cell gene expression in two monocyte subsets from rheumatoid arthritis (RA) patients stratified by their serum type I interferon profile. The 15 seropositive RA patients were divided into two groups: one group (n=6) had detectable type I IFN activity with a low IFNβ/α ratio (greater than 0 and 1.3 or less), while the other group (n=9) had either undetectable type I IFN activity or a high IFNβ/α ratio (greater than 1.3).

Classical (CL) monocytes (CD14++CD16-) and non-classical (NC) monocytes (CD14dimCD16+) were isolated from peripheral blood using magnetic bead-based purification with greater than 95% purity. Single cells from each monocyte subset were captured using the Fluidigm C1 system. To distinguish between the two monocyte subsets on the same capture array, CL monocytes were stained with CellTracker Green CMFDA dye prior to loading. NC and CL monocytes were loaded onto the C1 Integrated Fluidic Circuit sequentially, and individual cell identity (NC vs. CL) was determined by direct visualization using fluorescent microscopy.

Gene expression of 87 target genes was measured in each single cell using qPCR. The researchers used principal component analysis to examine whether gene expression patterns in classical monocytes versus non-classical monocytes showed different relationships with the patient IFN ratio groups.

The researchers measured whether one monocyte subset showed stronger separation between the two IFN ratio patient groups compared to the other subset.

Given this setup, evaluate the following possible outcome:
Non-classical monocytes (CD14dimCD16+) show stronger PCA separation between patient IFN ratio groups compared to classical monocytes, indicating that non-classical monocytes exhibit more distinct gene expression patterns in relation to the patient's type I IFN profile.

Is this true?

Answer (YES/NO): NO